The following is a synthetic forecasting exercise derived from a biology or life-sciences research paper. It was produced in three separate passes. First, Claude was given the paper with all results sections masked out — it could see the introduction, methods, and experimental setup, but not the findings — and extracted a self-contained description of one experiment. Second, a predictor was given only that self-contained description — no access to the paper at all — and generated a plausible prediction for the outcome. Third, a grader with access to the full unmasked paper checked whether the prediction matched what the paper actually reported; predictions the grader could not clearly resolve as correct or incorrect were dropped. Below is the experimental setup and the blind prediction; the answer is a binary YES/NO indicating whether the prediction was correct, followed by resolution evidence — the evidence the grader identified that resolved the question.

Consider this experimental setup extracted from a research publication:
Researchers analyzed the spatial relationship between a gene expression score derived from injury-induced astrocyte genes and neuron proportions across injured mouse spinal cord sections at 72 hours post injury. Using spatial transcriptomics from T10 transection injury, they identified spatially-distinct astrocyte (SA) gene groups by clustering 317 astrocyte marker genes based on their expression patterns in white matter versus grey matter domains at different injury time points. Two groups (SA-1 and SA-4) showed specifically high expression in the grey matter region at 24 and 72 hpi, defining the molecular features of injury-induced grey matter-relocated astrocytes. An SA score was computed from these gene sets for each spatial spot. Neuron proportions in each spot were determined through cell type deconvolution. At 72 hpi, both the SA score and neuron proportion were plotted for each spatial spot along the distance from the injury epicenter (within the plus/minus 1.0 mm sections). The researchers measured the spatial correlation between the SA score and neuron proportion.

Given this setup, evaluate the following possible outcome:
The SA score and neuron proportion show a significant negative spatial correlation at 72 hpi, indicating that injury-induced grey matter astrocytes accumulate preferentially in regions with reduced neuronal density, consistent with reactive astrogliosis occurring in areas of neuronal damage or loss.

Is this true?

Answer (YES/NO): NO